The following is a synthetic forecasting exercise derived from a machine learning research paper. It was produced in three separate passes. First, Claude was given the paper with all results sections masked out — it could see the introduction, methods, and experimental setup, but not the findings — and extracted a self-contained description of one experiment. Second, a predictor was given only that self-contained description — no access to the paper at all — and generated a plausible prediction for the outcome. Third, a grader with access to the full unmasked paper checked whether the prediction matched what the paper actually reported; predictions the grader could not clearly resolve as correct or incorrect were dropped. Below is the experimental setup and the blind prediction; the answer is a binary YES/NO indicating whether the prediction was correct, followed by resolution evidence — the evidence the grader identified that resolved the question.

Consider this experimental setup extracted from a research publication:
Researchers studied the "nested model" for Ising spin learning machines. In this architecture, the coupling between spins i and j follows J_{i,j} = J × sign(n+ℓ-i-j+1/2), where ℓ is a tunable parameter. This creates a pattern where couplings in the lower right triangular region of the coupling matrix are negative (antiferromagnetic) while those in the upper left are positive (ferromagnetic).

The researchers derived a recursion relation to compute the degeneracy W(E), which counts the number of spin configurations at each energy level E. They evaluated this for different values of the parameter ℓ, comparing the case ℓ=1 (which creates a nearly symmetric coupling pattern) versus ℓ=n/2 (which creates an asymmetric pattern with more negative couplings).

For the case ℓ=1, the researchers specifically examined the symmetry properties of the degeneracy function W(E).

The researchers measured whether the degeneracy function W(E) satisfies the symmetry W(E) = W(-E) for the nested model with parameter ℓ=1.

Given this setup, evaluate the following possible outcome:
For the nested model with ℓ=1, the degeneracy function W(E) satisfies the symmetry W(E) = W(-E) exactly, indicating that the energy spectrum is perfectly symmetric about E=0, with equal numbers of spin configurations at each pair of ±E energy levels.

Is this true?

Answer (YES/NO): YES